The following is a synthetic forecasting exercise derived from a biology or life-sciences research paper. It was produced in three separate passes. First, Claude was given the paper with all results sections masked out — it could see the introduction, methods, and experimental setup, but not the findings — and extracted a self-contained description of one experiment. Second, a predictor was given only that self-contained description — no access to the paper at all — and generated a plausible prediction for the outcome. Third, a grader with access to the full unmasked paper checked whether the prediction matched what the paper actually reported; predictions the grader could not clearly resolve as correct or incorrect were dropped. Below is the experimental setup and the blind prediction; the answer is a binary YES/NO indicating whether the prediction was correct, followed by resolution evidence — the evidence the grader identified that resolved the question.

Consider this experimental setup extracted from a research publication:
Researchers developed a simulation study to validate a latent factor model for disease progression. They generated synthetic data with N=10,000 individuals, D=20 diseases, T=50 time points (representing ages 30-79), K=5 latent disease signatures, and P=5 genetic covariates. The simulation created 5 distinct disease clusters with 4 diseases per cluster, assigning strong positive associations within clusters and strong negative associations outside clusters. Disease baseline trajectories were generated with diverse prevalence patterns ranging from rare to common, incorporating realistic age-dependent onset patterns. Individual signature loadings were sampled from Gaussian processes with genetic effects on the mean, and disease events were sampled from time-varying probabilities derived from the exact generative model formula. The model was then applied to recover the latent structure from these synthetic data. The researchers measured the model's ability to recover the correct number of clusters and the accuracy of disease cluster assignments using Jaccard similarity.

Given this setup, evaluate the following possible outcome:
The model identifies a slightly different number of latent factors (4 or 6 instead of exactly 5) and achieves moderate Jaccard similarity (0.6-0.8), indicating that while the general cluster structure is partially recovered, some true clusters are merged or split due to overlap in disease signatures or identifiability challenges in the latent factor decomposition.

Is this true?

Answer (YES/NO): NO